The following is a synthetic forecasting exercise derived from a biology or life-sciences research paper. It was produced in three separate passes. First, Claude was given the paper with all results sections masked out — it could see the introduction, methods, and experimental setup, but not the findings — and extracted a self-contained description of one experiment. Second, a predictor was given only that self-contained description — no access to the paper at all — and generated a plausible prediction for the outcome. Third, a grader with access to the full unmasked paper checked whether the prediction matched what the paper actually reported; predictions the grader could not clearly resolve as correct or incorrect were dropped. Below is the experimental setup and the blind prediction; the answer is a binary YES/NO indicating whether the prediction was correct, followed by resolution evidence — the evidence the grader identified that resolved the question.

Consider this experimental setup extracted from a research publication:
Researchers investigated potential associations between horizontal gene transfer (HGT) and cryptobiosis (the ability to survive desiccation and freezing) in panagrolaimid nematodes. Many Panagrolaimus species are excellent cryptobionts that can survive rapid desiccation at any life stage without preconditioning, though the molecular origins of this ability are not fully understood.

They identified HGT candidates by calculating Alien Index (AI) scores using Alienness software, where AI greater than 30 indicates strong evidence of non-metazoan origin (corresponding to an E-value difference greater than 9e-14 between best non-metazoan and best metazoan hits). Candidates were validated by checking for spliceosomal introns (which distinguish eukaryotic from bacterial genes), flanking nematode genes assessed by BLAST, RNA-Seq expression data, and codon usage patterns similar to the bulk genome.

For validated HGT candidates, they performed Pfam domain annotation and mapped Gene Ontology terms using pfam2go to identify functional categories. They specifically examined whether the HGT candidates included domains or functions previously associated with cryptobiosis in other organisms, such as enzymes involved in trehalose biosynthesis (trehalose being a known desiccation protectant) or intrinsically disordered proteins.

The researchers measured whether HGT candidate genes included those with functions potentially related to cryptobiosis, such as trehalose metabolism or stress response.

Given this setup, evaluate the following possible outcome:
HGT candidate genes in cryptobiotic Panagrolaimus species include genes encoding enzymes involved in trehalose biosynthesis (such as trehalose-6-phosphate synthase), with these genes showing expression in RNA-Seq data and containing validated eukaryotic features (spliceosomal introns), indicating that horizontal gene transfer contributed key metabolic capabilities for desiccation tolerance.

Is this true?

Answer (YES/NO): NO